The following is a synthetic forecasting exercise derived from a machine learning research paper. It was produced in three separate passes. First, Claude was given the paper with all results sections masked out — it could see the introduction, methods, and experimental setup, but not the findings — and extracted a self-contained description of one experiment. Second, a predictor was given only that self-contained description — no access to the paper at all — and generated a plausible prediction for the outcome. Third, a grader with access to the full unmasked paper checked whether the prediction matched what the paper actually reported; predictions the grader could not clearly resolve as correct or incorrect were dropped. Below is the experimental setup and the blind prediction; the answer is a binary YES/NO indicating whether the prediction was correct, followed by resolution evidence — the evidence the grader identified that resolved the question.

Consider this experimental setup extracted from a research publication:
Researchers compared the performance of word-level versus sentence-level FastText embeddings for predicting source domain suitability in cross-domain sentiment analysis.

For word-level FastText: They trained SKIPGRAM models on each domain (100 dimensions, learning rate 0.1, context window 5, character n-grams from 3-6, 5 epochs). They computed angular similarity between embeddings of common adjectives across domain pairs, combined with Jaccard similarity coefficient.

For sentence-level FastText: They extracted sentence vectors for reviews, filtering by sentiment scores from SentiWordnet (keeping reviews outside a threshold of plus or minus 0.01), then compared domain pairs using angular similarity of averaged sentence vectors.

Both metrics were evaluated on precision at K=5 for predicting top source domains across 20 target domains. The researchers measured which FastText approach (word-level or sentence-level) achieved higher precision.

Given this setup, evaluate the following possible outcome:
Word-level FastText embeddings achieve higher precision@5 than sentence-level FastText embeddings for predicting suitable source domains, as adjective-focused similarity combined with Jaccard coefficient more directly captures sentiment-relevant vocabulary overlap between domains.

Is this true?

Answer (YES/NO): YES